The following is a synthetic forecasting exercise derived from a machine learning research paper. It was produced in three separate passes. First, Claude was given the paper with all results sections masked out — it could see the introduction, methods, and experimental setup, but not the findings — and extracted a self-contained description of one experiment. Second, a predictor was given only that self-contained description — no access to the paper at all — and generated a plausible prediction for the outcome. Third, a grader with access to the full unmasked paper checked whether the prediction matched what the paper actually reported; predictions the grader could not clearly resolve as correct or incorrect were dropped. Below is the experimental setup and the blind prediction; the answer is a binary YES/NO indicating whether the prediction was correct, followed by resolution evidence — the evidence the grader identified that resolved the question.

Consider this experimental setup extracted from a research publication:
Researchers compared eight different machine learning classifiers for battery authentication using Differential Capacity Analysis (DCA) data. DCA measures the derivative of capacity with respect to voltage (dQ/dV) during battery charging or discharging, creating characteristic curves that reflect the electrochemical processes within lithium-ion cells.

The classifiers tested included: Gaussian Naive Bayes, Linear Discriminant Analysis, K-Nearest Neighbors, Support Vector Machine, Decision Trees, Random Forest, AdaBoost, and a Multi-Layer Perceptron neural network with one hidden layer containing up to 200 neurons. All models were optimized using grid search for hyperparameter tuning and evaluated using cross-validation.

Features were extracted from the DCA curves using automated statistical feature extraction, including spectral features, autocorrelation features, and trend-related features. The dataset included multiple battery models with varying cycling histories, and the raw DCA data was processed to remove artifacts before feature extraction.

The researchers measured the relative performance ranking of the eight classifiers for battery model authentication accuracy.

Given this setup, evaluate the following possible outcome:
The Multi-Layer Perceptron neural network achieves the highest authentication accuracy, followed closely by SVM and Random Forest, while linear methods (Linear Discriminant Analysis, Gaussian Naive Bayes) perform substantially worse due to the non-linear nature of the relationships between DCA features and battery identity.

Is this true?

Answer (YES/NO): NO